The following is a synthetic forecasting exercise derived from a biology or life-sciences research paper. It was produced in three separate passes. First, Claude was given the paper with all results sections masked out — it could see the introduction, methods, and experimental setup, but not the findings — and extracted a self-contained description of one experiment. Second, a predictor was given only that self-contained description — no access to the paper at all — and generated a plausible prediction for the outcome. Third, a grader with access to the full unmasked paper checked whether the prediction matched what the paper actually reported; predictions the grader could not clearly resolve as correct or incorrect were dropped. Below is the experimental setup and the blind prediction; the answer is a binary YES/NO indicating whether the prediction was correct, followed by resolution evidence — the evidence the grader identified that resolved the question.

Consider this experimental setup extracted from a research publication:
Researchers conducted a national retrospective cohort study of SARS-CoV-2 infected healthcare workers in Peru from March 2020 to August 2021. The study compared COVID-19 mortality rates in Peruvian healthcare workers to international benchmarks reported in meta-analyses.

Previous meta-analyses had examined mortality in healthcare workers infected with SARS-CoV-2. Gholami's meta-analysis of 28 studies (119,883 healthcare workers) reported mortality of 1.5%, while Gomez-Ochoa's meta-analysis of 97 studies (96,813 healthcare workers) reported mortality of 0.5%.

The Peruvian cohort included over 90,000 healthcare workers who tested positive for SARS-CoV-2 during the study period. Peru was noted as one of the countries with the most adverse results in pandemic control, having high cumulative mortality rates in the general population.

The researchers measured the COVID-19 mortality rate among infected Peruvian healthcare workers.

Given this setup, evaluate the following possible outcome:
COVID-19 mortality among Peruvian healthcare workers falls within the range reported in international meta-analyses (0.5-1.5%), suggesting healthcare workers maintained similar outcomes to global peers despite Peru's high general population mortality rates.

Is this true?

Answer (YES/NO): NO